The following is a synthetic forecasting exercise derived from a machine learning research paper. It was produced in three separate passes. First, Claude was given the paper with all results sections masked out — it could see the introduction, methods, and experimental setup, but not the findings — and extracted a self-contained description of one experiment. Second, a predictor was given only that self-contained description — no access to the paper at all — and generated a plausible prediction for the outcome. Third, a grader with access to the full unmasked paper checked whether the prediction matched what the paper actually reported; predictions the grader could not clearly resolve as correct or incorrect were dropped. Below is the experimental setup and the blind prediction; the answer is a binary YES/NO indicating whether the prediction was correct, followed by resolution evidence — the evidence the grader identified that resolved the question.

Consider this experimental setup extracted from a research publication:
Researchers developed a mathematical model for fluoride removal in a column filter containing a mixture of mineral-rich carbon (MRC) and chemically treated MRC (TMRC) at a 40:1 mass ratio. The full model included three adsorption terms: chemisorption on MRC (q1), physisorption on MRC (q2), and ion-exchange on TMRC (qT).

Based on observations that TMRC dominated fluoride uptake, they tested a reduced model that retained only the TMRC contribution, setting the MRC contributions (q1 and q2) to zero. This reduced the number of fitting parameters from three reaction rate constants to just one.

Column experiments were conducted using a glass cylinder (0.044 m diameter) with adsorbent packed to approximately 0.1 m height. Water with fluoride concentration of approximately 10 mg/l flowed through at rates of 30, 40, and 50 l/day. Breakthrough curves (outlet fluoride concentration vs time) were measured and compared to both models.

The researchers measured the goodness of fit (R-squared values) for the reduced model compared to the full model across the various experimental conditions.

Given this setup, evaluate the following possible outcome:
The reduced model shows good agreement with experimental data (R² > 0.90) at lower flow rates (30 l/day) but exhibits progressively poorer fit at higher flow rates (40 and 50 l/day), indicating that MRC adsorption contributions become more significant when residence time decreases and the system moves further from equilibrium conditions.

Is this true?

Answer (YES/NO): NO